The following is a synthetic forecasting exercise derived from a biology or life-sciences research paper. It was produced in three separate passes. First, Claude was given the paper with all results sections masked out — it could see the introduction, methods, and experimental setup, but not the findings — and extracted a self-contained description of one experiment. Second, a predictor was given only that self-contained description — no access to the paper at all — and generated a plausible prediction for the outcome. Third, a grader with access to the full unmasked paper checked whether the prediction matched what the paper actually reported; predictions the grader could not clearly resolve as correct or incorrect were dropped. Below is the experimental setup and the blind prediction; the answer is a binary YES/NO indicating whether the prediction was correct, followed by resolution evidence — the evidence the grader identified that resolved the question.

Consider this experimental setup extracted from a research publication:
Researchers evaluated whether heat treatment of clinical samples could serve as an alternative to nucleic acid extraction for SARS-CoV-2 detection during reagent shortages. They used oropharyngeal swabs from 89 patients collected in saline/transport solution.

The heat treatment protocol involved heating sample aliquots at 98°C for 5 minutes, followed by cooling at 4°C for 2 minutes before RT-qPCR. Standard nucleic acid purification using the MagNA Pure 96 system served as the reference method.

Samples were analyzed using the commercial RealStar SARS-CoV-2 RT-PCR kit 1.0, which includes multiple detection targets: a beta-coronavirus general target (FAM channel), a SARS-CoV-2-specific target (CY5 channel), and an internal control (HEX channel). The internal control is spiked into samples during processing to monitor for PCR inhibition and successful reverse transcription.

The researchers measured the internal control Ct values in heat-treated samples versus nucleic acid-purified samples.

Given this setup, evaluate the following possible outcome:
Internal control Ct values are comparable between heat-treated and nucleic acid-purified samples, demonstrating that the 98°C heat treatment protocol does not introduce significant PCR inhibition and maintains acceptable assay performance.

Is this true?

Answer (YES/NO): NO